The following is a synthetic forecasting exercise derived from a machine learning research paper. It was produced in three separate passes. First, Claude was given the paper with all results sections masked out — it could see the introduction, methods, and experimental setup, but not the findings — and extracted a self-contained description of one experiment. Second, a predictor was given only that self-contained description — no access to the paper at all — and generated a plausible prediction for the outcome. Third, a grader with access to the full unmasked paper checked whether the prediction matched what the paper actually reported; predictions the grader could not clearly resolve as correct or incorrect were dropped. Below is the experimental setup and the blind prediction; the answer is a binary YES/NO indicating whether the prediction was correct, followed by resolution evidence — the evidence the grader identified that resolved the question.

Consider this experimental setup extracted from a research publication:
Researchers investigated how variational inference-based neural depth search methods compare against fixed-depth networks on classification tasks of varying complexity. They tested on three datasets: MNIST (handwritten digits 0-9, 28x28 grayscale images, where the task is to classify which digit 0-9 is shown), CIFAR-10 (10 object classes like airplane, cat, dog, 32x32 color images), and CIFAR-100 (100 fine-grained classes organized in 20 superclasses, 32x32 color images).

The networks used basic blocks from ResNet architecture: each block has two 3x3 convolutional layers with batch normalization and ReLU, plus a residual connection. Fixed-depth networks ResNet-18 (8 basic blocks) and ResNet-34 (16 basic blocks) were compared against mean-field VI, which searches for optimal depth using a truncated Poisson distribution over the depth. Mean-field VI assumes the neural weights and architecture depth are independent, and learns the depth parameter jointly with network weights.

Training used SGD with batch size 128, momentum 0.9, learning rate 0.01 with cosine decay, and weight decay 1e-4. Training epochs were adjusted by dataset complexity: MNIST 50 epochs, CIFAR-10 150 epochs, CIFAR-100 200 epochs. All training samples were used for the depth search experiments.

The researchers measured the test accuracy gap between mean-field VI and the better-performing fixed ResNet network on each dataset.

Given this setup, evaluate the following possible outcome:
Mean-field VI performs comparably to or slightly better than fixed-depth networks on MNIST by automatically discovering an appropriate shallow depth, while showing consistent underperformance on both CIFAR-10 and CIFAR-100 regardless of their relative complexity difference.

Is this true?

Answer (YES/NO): NO